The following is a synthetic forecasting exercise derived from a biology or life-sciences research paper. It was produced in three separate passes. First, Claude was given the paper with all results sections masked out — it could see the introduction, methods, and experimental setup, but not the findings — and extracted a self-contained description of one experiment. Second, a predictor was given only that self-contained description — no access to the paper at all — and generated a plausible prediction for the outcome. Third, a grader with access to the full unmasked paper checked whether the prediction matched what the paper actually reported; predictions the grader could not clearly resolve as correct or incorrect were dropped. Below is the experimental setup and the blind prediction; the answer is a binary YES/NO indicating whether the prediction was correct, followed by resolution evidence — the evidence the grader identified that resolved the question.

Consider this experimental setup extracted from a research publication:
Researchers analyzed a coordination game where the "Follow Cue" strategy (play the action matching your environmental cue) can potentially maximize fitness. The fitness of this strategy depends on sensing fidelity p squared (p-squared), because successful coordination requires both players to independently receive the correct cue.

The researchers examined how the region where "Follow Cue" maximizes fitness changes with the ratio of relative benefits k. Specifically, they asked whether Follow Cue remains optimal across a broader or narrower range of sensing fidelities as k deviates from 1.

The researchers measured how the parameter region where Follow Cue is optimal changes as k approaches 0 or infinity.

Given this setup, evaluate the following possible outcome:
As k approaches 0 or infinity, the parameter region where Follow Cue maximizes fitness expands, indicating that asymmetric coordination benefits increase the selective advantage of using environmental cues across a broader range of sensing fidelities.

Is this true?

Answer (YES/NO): NO